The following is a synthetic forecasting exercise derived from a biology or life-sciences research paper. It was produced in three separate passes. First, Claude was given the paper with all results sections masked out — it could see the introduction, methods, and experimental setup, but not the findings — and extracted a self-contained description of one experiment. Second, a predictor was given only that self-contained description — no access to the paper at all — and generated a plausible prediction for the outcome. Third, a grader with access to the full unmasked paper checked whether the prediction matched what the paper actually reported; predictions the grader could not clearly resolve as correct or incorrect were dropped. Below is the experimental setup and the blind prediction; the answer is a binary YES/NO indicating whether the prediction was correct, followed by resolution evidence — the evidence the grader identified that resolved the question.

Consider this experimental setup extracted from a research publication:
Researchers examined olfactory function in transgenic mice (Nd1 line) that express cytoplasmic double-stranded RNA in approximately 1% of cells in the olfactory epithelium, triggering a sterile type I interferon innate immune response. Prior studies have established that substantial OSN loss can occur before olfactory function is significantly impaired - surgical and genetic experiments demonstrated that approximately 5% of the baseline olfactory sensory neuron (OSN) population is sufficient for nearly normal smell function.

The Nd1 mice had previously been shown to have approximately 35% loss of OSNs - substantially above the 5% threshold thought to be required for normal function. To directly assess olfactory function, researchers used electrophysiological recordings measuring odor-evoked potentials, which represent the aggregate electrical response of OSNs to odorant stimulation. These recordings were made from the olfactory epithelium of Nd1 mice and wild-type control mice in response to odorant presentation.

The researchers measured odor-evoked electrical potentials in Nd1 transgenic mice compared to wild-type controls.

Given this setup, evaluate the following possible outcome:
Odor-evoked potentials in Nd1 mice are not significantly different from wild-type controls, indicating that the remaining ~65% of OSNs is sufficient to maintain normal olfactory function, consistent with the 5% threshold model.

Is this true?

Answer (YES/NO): NO